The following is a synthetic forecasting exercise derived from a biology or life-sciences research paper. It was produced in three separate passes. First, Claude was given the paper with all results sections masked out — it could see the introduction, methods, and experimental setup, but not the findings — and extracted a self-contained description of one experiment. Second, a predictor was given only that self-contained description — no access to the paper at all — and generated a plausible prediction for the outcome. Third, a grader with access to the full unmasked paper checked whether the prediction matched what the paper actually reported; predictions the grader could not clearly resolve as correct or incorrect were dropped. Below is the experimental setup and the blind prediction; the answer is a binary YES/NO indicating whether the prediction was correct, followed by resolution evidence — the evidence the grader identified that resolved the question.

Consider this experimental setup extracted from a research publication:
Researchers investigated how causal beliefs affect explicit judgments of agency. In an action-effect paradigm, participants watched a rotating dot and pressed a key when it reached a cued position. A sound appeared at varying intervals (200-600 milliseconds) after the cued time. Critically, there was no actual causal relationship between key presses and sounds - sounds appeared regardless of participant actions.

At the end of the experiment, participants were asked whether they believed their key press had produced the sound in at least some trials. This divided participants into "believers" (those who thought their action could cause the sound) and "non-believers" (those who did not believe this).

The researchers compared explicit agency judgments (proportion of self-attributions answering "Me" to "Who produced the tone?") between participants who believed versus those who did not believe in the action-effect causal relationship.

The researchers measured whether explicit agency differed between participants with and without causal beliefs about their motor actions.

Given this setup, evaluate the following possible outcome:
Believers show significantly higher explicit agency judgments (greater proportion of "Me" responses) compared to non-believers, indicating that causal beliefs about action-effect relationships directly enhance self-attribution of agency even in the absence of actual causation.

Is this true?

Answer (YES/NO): YES